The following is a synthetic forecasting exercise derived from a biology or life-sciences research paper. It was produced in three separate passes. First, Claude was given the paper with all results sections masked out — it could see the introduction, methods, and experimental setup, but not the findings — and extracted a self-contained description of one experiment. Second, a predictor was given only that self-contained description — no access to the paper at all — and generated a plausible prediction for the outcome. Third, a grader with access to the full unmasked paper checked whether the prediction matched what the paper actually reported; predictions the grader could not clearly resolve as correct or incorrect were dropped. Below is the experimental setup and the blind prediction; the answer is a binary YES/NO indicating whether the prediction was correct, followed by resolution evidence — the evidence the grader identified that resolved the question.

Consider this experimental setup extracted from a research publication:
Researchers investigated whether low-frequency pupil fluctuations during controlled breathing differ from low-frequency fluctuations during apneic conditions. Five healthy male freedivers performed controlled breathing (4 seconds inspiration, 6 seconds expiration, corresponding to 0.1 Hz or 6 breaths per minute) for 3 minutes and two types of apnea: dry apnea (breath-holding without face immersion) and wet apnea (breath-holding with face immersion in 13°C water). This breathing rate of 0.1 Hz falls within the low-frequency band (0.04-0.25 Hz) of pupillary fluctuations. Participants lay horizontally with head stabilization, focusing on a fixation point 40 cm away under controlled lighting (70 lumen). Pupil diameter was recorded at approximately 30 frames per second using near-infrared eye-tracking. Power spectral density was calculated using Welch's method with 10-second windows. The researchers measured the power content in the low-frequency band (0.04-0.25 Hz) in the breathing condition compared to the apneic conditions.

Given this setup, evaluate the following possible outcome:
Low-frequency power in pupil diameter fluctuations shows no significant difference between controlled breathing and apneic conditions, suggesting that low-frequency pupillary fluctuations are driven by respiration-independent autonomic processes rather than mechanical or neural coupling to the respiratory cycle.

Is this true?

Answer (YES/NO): NO